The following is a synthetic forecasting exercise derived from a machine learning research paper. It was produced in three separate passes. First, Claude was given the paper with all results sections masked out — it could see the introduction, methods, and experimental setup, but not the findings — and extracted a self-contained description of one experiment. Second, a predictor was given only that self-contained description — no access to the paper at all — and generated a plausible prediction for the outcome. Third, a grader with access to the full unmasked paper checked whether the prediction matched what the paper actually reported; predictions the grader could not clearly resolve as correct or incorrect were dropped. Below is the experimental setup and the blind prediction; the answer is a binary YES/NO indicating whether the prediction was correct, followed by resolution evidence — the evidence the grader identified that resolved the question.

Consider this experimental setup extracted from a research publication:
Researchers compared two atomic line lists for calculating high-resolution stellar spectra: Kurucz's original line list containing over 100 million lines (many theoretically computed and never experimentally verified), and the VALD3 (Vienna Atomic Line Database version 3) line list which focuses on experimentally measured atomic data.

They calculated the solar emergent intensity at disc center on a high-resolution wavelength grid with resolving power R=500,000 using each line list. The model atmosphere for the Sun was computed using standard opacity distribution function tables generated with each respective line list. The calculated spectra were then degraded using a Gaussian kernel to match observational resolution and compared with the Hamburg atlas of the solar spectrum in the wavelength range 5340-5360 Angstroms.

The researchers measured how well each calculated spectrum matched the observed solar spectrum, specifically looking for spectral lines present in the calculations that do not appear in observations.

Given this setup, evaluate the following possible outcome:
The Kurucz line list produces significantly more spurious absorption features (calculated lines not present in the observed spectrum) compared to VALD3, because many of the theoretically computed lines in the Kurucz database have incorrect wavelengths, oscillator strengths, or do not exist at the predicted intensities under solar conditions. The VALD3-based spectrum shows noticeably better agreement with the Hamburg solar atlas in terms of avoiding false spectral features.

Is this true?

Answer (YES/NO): YES